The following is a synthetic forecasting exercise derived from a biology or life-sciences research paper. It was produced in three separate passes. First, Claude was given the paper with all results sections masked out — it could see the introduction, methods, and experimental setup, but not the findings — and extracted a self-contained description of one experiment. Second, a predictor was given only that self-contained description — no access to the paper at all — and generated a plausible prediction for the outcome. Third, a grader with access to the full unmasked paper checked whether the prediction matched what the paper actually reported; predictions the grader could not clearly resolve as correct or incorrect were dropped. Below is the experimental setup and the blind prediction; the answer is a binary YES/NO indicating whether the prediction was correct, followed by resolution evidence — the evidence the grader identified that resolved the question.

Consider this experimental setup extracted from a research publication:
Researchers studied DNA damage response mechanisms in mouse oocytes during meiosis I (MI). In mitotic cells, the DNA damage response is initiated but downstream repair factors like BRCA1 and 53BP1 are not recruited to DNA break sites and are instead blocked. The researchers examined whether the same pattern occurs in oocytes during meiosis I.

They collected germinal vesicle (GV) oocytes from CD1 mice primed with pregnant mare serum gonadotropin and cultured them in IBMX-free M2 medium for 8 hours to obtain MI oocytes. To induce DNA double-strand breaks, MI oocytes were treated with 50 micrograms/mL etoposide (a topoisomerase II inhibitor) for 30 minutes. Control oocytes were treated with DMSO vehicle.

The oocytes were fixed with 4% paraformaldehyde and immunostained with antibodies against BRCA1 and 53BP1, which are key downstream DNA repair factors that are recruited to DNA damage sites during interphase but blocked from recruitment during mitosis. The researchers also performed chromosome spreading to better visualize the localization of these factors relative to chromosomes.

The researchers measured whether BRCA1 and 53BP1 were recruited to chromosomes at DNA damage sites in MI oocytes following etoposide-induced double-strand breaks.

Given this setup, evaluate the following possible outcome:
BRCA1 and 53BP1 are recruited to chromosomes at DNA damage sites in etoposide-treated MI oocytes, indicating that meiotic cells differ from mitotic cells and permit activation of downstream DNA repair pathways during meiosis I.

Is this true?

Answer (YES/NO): YES